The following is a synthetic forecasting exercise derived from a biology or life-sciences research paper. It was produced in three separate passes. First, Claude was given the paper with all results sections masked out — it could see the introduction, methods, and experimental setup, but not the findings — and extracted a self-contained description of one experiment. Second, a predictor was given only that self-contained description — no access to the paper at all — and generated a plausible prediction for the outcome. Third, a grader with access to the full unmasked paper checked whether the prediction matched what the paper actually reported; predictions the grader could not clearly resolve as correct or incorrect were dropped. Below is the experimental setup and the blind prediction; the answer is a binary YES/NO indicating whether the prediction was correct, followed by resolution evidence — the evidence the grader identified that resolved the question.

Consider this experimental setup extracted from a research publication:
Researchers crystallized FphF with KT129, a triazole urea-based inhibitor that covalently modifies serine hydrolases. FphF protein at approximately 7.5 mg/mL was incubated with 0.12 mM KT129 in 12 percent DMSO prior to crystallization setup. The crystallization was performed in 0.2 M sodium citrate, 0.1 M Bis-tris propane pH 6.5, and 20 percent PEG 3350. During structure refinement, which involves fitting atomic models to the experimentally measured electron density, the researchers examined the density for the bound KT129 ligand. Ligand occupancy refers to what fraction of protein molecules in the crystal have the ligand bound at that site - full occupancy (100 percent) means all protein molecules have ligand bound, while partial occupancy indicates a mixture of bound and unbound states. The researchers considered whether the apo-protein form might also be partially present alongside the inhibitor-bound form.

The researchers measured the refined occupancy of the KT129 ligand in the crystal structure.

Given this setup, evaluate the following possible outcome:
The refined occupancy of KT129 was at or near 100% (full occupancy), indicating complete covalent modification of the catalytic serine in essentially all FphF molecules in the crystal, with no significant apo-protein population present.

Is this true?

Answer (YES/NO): NO